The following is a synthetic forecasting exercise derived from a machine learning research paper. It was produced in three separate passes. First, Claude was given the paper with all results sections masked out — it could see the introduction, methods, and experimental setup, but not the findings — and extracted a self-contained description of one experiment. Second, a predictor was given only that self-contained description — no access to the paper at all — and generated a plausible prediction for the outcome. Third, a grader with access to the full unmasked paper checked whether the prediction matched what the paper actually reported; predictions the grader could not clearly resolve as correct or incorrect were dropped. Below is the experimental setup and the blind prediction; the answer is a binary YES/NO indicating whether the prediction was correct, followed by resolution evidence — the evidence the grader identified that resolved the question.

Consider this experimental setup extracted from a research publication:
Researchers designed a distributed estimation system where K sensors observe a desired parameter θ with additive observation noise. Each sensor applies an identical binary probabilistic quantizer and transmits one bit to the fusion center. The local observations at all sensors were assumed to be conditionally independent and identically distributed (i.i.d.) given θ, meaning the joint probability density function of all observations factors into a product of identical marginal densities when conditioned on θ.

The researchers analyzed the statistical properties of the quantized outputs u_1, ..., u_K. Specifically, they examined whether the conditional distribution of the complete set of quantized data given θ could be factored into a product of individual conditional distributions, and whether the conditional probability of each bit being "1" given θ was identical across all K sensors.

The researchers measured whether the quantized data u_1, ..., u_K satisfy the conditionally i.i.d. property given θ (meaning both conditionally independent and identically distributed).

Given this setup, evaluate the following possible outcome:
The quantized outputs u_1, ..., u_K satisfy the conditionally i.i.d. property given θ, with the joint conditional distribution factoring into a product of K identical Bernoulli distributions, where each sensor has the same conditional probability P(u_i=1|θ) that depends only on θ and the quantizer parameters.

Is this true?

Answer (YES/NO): YES